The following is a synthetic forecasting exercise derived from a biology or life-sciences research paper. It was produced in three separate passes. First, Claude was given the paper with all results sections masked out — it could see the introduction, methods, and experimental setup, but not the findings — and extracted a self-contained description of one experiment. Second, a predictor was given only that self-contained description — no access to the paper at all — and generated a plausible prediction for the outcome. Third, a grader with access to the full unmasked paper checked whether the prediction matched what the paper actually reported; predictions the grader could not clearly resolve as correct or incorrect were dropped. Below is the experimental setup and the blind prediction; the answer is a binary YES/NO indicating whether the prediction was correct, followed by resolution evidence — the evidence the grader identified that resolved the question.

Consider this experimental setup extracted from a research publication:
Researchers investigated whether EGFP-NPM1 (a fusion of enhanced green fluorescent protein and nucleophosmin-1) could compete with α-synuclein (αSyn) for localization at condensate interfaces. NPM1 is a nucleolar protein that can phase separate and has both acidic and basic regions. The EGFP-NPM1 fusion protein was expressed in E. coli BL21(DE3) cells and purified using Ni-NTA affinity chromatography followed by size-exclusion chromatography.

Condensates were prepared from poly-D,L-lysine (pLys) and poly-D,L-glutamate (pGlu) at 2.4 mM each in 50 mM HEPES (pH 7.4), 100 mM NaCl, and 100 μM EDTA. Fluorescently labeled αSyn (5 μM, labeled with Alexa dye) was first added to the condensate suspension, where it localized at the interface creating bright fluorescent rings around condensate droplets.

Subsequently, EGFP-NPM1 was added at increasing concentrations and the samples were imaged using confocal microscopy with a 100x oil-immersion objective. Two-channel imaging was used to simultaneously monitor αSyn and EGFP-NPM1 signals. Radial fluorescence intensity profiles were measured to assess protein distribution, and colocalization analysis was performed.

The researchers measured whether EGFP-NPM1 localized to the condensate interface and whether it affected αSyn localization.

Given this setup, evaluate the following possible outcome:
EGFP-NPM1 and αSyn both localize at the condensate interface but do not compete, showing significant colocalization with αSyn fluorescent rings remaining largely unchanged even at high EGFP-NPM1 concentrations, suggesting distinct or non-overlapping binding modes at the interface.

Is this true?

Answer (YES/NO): NO